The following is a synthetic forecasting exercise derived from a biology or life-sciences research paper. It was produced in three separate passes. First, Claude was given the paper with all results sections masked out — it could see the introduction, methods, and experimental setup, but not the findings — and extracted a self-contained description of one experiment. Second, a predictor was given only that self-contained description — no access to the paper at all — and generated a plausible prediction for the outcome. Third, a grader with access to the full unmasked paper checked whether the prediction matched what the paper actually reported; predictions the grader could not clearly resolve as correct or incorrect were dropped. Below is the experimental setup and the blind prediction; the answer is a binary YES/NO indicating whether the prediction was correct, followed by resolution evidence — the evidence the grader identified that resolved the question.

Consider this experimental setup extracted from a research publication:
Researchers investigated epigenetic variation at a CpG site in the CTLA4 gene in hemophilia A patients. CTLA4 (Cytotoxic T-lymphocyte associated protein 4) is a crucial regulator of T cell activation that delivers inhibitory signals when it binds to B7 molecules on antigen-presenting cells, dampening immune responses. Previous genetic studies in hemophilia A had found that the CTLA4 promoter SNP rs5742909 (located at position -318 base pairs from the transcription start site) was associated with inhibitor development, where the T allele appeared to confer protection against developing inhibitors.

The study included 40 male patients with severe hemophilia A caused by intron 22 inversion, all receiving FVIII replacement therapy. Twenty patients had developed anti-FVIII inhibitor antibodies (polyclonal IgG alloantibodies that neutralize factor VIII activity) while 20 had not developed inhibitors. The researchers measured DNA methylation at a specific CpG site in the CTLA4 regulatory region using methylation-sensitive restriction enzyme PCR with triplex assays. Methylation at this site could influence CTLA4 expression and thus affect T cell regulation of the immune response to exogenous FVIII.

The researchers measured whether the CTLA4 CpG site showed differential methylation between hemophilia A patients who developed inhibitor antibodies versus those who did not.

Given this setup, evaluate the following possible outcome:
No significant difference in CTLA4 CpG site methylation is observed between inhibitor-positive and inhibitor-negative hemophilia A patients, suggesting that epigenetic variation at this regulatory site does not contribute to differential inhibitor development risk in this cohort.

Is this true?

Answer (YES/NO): YES